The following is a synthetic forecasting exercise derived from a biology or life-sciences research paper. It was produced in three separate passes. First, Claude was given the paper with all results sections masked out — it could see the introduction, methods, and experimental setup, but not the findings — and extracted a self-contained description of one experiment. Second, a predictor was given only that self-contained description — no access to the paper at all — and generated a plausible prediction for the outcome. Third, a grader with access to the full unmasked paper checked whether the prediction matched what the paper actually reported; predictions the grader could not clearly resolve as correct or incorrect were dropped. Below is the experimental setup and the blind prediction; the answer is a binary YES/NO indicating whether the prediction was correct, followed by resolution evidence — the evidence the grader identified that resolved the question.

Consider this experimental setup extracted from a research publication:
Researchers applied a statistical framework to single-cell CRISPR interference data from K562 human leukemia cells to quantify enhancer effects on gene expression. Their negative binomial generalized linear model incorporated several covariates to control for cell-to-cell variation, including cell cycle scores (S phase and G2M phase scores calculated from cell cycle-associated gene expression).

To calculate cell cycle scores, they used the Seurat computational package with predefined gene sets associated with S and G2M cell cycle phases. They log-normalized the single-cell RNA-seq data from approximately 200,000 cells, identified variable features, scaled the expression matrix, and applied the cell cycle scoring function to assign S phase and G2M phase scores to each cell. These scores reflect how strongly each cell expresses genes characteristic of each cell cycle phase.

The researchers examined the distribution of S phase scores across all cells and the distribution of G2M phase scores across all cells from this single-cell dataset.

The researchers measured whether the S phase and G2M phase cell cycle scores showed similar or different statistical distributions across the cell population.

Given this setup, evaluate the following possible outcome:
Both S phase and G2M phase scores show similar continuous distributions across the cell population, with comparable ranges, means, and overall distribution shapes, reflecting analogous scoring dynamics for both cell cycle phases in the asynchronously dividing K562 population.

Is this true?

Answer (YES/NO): NO